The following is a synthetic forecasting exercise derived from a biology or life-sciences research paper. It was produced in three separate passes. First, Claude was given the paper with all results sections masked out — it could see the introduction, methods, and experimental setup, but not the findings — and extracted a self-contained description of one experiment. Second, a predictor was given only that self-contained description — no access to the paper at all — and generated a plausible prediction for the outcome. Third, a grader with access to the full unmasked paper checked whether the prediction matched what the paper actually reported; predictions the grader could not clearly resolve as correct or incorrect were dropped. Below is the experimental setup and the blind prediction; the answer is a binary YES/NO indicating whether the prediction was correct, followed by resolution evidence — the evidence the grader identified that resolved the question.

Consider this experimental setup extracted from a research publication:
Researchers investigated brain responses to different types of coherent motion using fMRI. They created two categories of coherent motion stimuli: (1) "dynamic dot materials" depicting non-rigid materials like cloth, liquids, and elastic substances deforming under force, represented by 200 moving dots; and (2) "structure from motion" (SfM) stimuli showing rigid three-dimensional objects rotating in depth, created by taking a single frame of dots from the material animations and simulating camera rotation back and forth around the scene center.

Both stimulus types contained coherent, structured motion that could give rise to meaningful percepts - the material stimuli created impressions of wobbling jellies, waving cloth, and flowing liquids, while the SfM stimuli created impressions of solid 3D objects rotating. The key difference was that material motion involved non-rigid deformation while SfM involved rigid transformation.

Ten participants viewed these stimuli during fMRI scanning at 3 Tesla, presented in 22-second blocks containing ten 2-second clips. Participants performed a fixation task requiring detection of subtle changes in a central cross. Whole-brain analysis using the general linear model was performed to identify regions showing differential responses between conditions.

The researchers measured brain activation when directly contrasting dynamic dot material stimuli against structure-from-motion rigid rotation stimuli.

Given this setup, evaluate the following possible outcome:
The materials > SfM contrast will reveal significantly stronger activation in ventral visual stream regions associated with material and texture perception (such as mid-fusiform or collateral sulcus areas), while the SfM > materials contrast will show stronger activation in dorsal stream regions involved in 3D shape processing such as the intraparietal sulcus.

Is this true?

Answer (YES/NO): NO